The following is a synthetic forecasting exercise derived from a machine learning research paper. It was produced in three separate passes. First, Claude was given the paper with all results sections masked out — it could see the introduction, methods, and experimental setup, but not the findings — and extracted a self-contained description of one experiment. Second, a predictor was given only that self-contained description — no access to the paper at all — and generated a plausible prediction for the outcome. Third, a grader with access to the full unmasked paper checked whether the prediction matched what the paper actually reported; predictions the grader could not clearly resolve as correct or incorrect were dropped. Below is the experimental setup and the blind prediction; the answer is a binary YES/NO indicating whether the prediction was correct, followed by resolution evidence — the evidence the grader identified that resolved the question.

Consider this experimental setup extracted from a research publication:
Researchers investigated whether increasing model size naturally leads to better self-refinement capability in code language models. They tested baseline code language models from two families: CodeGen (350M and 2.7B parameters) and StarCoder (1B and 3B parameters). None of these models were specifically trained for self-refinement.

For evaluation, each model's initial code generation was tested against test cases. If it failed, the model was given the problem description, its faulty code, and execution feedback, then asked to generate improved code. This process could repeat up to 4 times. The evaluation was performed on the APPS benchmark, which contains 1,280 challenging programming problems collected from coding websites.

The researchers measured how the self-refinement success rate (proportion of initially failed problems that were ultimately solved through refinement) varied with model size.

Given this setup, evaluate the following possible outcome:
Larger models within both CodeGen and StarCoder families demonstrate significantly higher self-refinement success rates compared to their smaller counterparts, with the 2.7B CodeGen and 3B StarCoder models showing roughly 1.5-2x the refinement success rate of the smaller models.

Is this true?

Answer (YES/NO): NO